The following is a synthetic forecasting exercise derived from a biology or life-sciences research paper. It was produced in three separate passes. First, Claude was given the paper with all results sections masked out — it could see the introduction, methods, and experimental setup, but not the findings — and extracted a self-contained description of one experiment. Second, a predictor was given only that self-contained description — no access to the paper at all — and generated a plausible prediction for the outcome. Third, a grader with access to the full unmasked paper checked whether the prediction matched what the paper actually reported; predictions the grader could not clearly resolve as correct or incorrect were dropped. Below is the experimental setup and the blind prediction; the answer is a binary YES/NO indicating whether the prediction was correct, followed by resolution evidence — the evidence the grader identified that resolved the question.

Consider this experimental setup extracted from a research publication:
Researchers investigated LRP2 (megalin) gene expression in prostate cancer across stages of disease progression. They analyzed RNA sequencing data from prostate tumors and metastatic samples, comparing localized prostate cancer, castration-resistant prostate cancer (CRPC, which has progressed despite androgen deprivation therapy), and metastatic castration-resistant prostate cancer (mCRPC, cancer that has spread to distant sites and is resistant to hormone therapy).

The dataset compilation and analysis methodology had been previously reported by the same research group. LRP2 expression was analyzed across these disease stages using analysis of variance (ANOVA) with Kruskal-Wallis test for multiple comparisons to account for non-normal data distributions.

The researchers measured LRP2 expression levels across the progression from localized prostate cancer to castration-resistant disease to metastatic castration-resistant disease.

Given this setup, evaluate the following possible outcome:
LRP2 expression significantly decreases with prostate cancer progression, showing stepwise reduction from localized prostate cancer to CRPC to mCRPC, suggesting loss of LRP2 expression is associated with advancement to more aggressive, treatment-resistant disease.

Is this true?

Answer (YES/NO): NO